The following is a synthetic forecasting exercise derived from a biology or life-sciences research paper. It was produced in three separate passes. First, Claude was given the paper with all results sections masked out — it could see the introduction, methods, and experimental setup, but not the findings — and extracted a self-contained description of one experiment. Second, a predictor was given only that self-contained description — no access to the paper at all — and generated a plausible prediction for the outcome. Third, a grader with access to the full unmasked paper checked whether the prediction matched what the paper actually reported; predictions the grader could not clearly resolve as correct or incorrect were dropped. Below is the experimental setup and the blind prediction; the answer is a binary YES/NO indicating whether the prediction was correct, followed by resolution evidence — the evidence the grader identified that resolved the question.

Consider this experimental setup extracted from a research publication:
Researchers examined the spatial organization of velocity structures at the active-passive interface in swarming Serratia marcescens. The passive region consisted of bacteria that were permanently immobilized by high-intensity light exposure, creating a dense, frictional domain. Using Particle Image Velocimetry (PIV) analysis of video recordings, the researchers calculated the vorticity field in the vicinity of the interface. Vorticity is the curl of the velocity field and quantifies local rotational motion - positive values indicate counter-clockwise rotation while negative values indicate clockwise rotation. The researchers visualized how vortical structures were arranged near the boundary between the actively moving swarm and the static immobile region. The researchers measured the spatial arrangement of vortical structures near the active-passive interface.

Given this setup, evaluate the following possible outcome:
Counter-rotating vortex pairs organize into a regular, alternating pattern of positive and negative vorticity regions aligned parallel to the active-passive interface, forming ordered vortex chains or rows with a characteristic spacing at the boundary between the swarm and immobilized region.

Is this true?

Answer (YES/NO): YES